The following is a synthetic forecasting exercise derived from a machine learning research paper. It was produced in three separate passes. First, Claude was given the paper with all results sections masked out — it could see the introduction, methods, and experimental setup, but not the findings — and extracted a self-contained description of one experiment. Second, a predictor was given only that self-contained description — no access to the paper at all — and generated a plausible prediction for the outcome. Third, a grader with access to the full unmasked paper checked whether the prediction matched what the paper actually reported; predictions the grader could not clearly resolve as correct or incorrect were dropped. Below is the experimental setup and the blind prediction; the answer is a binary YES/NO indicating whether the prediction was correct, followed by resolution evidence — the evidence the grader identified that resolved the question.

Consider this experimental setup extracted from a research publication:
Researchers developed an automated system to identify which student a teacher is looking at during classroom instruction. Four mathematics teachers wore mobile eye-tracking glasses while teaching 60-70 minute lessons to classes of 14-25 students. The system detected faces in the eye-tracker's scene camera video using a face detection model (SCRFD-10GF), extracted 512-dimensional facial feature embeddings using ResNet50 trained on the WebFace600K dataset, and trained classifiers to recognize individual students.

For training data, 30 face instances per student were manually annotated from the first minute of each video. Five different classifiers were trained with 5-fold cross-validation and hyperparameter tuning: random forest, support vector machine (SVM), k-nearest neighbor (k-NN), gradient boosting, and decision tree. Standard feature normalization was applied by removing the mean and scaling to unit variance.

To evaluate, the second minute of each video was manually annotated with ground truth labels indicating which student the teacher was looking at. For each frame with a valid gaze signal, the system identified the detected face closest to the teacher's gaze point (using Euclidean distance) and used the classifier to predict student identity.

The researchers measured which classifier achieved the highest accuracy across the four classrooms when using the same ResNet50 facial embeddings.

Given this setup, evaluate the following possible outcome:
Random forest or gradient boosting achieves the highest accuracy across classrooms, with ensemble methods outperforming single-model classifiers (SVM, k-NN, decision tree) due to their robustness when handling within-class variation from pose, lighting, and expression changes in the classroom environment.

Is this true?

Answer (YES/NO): NO